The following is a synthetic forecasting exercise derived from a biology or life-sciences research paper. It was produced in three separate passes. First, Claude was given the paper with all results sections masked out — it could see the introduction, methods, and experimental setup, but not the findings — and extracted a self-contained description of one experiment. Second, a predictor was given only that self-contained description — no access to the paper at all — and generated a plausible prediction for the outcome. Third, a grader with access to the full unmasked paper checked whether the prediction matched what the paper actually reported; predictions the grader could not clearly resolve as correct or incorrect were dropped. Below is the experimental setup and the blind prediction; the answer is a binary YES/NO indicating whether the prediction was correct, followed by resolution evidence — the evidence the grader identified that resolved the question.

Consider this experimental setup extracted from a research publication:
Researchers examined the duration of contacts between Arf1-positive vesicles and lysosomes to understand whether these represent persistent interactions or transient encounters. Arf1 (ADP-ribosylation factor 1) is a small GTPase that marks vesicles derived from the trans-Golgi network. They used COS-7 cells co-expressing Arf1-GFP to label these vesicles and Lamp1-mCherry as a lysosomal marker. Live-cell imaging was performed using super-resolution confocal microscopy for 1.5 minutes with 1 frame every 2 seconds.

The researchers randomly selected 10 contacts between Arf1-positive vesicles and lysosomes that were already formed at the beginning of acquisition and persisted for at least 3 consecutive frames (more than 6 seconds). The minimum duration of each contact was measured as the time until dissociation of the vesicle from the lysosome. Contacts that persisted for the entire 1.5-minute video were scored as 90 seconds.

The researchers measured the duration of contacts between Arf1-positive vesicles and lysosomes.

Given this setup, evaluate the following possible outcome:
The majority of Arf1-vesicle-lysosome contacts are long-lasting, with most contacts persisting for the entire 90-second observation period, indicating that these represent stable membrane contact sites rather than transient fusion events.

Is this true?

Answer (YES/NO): NO